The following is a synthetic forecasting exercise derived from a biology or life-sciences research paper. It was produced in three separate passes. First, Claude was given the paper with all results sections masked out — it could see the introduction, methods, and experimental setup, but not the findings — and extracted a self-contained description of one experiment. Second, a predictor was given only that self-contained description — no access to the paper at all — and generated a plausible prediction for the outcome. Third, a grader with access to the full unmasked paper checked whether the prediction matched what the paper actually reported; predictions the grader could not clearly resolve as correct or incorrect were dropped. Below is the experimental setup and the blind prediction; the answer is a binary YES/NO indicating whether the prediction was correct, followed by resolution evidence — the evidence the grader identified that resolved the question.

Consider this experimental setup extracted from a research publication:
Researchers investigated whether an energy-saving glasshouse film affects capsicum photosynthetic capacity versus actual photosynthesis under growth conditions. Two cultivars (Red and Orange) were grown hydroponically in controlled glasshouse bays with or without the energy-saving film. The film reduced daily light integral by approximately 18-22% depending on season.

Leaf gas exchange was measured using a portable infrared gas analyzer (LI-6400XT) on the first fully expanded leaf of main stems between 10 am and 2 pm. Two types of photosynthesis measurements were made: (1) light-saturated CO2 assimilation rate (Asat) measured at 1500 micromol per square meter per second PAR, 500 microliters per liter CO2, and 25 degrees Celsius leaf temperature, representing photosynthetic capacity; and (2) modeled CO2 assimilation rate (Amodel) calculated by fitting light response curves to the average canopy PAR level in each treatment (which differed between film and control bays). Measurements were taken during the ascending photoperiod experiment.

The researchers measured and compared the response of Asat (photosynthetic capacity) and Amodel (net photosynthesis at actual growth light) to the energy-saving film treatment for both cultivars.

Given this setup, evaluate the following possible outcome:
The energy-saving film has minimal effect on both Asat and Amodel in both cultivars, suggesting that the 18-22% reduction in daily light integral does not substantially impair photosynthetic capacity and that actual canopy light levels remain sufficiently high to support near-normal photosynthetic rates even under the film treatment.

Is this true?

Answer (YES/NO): NO